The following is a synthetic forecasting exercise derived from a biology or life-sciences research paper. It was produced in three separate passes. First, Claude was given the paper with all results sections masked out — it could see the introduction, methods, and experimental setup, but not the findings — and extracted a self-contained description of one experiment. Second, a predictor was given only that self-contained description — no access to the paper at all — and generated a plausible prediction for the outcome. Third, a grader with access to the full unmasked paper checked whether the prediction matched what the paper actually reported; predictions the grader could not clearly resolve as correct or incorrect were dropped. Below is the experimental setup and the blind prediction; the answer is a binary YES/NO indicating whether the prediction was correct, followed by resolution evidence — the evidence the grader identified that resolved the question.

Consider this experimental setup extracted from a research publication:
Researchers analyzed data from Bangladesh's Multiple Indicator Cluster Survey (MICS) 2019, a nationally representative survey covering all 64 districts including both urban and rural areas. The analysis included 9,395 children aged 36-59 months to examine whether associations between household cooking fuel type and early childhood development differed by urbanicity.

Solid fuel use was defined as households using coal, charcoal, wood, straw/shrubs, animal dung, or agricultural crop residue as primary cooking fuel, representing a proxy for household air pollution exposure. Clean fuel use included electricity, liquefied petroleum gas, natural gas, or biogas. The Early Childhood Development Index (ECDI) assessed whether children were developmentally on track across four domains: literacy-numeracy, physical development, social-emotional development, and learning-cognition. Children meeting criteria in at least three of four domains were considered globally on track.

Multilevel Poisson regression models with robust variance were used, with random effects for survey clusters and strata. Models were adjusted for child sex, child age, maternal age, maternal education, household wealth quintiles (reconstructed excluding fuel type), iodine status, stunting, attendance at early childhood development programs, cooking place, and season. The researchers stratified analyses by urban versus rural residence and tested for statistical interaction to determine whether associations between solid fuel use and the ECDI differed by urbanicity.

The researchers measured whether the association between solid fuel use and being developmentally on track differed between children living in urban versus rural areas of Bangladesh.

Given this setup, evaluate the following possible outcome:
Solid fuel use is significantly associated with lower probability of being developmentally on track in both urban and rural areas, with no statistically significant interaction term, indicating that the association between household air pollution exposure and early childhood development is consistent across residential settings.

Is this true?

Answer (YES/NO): YES